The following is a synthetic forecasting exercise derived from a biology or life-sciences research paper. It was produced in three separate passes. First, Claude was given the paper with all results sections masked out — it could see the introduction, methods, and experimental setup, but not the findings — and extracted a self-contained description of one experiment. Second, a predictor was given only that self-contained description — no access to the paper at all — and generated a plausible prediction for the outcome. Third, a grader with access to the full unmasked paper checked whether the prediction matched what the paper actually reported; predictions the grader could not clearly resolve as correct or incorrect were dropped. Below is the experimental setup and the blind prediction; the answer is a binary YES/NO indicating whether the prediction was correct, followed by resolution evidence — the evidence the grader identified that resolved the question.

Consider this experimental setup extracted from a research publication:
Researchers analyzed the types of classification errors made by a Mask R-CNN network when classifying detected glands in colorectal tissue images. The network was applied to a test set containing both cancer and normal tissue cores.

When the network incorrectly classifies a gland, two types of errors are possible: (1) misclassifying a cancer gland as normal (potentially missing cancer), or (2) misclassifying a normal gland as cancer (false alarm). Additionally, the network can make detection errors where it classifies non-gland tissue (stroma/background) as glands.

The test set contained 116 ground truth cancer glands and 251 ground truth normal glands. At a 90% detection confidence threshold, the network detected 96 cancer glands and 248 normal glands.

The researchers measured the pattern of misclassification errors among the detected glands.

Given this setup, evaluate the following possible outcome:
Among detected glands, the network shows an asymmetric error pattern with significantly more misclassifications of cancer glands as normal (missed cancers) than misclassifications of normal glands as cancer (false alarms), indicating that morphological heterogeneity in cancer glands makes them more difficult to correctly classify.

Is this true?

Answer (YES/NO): NO